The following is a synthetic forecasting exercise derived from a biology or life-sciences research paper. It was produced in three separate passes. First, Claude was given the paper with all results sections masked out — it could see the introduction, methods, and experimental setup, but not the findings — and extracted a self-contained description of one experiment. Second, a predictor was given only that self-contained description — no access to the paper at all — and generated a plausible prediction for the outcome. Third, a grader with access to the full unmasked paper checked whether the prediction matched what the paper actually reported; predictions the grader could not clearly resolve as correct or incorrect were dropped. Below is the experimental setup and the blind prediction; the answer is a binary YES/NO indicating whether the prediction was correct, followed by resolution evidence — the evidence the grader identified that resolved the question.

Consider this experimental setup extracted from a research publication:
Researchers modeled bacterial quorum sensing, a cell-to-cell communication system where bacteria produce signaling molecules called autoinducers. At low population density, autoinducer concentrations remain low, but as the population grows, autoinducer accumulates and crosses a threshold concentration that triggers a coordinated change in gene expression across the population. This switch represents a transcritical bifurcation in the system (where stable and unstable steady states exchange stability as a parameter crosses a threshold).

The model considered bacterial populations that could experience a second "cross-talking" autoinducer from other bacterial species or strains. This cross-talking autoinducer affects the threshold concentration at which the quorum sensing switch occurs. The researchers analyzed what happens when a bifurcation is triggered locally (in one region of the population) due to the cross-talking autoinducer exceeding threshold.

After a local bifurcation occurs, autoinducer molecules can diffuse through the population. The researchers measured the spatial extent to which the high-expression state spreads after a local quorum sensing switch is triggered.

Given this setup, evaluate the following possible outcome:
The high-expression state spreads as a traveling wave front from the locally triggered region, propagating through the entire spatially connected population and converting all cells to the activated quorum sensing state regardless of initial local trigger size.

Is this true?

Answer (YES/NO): NO